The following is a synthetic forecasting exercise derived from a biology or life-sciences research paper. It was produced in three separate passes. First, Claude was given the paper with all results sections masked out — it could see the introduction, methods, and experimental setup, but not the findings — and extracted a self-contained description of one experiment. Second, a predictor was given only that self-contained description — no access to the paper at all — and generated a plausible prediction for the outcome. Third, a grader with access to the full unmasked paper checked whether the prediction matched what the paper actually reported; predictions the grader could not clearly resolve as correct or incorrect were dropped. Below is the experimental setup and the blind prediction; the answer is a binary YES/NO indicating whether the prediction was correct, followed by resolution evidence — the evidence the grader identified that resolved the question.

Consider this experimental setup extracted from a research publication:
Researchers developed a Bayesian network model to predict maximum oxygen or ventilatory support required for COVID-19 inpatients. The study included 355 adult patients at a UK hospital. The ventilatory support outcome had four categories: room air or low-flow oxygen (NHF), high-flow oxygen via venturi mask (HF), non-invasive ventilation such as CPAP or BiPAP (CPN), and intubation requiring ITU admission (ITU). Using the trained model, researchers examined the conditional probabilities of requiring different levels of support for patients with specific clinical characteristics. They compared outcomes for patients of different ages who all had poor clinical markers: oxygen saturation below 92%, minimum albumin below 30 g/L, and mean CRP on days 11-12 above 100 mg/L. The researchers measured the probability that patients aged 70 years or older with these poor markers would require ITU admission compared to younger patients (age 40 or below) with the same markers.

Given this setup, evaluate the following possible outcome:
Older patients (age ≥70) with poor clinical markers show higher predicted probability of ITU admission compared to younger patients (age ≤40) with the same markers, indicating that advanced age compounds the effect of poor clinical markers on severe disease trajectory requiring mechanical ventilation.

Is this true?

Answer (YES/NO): NO